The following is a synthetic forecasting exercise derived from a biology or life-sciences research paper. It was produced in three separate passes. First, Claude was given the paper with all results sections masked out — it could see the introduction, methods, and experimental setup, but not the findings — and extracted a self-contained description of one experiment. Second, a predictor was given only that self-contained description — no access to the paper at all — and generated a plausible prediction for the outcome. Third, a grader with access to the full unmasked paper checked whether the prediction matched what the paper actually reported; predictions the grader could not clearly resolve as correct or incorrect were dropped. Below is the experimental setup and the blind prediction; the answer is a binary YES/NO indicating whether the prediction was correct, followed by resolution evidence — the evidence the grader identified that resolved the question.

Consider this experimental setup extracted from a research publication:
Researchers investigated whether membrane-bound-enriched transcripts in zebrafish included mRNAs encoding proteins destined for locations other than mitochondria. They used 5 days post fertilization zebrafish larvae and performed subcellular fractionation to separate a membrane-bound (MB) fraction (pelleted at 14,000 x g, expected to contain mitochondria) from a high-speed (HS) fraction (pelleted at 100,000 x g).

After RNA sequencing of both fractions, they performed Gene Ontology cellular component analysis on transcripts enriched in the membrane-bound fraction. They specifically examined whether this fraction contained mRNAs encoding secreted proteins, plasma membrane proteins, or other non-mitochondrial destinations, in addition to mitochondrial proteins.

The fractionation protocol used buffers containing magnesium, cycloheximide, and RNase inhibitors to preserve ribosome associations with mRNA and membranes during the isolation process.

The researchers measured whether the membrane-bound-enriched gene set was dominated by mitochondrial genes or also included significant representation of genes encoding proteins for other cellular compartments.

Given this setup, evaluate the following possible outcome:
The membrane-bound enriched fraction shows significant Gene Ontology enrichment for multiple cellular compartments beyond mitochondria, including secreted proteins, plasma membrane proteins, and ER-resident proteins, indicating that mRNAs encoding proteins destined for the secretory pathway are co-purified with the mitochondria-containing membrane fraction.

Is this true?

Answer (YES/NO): NO